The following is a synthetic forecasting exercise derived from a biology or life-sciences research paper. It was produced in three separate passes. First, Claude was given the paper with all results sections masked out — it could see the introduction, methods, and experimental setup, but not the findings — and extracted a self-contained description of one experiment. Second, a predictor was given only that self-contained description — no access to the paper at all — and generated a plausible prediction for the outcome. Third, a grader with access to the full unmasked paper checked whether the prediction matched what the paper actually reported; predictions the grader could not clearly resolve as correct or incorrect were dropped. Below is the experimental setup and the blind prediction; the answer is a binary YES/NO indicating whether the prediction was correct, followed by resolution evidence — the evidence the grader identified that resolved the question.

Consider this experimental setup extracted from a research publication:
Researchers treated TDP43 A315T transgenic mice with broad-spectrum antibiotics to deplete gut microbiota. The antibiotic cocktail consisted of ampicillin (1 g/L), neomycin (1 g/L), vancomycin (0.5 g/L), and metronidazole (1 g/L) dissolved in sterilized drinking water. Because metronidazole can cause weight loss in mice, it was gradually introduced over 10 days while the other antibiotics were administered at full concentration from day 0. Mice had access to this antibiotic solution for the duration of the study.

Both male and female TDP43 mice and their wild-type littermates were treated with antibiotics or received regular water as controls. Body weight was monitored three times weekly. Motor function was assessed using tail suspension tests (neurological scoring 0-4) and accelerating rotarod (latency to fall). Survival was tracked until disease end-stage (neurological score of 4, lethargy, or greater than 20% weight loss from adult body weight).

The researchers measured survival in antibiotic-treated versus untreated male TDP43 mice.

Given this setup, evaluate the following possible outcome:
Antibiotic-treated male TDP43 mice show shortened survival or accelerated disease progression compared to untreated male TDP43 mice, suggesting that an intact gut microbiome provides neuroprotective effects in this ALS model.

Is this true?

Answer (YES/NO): YES